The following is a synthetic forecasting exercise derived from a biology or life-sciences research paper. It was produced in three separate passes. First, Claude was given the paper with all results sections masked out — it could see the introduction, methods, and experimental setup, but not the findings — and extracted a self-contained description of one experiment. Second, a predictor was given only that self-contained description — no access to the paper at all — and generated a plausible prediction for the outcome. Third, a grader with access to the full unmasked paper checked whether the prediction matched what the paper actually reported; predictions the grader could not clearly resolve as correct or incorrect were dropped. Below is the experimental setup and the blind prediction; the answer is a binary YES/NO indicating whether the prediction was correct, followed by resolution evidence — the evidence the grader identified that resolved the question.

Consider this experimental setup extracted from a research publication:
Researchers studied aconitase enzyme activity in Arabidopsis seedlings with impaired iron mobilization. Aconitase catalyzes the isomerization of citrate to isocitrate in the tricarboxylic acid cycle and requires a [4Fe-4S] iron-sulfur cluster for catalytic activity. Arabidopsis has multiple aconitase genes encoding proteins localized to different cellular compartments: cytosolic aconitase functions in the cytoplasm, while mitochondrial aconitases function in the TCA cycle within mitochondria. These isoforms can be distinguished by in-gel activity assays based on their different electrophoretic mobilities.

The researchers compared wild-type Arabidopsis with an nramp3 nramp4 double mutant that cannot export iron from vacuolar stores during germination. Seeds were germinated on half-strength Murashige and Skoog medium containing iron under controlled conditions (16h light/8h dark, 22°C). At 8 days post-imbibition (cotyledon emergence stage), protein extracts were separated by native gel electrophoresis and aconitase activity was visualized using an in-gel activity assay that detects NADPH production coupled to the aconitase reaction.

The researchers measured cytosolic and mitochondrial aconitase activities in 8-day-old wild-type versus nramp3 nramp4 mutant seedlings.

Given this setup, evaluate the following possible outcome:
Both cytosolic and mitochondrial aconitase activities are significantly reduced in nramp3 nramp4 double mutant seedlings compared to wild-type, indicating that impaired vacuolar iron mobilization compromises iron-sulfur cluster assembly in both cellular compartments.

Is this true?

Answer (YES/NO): NO